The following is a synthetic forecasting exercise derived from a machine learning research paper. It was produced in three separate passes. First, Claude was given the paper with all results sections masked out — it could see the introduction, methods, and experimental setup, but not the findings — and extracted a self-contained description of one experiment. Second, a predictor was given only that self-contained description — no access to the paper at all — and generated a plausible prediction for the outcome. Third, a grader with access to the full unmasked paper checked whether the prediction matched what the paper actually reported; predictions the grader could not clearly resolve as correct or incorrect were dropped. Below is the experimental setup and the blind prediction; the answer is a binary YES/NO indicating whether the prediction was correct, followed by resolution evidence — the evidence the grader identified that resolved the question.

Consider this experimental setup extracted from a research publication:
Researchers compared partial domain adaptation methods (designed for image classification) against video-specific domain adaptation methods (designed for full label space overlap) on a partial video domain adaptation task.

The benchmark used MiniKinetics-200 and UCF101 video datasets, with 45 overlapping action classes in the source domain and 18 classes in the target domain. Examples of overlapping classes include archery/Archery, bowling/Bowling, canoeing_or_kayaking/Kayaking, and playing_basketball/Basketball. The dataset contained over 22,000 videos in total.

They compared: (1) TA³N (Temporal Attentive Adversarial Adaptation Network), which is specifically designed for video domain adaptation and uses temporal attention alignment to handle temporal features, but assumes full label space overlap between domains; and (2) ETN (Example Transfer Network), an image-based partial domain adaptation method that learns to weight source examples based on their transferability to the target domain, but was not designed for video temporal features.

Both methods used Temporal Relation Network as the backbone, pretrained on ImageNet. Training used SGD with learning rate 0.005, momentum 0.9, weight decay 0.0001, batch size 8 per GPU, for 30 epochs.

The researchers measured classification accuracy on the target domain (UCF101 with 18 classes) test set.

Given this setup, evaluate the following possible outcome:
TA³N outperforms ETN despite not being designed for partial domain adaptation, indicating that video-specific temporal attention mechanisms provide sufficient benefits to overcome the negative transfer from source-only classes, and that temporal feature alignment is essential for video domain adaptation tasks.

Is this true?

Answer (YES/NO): NO